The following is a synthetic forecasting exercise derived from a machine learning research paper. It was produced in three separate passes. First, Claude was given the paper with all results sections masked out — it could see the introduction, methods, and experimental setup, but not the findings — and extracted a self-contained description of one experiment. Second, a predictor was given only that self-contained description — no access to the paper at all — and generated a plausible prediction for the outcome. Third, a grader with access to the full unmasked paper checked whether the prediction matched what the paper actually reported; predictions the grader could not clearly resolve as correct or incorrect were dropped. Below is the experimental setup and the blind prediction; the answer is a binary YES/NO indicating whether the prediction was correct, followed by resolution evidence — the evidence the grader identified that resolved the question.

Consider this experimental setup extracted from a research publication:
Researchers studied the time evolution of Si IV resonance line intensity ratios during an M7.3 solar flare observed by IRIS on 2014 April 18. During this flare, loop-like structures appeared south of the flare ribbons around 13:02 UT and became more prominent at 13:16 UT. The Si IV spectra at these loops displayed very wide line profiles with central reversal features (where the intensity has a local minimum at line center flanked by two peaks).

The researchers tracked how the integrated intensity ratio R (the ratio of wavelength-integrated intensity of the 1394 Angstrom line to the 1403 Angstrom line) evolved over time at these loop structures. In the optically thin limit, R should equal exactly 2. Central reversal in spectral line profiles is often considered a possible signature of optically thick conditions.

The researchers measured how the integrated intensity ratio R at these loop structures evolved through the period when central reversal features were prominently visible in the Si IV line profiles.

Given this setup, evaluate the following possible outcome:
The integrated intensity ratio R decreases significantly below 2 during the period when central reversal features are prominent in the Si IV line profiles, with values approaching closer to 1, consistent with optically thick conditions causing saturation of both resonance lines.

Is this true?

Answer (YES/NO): NO